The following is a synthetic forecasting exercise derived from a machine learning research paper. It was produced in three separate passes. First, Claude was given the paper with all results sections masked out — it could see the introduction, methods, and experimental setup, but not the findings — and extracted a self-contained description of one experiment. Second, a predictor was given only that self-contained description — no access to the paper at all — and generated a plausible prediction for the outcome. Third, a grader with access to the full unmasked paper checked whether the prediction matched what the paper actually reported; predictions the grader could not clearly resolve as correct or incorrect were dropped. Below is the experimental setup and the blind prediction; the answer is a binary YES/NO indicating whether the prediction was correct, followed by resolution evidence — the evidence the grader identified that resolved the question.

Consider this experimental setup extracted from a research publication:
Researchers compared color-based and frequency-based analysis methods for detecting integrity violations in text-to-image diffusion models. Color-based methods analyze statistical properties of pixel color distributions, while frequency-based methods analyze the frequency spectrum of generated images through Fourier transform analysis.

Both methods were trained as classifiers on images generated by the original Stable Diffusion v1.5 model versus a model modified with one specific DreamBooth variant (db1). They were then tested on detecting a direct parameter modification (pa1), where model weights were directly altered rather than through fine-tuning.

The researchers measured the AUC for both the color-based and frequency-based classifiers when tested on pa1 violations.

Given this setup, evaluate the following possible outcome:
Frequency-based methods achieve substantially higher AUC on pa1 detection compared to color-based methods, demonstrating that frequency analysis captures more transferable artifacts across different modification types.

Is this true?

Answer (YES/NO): NO